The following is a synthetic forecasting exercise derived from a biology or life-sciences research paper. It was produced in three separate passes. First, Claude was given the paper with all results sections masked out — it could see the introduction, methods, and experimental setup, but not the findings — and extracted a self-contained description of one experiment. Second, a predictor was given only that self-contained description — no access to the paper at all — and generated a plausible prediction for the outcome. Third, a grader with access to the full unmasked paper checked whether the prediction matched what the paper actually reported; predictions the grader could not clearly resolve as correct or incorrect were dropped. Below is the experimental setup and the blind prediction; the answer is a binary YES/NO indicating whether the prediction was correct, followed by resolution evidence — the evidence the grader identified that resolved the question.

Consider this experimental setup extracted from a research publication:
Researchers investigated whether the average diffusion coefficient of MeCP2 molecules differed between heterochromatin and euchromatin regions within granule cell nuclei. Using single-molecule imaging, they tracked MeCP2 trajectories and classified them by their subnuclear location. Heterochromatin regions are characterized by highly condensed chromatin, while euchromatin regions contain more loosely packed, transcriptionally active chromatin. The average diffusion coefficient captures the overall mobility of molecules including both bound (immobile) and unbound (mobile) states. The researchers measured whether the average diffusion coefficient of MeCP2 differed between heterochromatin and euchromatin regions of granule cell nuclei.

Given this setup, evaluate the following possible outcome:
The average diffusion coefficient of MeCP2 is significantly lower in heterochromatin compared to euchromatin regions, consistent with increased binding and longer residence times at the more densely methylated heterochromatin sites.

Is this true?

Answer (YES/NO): NO